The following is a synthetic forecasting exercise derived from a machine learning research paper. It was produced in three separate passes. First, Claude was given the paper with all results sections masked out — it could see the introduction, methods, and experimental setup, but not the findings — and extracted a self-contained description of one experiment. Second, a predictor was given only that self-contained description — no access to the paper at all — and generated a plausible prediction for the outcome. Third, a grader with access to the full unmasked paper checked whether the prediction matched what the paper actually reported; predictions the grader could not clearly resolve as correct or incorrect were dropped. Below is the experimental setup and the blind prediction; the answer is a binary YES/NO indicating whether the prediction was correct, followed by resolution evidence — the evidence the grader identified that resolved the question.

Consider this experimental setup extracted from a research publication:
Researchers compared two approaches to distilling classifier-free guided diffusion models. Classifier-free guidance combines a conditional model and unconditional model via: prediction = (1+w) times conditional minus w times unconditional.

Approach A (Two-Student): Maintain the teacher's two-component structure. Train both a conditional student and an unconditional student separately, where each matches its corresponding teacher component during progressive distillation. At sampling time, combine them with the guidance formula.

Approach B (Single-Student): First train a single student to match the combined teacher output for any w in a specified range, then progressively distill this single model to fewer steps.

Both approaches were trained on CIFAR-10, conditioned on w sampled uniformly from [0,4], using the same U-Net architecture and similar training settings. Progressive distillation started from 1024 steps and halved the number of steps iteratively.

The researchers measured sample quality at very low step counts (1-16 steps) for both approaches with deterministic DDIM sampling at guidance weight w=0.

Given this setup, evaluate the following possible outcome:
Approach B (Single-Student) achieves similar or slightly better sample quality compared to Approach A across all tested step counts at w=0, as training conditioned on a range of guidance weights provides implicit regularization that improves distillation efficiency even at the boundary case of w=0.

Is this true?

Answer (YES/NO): NO